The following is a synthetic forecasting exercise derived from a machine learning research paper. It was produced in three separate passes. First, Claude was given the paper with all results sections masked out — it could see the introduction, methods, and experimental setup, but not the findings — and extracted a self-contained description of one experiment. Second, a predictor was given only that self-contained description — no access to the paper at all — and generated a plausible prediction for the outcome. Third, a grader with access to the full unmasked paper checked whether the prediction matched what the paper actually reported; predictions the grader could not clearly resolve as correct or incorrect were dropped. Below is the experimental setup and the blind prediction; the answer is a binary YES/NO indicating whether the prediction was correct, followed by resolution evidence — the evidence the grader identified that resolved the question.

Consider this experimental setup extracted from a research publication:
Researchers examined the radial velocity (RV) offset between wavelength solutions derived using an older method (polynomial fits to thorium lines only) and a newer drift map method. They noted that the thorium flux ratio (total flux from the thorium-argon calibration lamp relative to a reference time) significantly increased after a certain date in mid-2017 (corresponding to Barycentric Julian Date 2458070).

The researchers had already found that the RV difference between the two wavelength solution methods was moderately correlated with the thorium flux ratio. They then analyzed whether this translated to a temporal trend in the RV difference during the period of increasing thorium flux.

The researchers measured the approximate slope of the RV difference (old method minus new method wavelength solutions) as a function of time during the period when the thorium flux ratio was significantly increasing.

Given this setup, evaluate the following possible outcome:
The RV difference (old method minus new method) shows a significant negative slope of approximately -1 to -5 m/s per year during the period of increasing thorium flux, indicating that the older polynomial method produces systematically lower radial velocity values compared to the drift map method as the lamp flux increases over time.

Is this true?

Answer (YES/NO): NO